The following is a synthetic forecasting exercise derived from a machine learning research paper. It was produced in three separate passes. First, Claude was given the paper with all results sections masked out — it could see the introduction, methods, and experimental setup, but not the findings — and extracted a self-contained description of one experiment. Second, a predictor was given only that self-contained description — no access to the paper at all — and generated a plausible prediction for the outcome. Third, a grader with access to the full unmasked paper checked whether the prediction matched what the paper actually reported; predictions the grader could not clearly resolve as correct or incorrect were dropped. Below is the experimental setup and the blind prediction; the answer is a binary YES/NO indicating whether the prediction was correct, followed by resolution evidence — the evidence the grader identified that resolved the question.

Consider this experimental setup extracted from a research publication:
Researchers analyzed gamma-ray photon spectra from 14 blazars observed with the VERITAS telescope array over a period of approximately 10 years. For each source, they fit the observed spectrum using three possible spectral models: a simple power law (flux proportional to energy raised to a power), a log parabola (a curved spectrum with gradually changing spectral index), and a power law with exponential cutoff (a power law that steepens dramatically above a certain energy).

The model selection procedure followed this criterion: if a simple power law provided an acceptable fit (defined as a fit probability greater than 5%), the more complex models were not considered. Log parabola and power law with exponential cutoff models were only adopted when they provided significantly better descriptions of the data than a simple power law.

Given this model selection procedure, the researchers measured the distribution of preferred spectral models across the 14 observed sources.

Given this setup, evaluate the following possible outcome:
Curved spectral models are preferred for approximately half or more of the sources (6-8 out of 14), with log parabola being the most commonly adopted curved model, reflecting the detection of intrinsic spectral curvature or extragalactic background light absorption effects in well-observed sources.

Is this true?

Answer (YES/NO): YES